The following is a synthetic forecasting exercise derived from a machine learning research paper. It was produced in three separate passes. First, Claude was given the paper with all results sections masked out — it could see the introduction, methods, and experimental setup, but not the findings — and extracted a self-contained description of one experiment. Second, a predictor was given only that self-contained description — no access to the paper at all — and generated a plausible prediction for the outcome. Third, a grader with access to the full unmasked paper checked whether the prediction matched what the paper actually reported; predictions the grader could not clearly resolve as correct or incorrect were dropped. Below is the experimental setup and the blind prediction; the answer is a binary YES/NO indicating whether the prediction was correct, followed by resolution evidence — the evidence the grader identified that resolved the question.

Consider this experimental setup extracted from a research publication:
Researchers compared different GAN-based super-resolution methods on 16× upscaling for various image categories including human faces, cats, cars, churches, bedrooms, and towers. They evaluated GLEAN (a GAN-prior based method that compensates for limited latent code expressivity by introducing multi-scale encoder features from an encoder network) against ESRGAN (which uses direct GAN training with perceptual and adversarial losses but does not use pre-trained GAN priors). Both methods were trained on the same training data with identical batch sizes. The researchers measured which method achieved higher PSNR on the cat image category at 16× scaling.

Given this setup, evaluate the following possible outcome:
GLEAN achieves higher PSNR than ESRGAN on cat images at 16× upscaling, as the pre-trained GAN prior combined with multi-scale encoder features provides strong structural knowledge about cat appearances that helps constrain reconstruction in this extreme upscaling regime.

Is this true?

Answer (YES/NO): YES